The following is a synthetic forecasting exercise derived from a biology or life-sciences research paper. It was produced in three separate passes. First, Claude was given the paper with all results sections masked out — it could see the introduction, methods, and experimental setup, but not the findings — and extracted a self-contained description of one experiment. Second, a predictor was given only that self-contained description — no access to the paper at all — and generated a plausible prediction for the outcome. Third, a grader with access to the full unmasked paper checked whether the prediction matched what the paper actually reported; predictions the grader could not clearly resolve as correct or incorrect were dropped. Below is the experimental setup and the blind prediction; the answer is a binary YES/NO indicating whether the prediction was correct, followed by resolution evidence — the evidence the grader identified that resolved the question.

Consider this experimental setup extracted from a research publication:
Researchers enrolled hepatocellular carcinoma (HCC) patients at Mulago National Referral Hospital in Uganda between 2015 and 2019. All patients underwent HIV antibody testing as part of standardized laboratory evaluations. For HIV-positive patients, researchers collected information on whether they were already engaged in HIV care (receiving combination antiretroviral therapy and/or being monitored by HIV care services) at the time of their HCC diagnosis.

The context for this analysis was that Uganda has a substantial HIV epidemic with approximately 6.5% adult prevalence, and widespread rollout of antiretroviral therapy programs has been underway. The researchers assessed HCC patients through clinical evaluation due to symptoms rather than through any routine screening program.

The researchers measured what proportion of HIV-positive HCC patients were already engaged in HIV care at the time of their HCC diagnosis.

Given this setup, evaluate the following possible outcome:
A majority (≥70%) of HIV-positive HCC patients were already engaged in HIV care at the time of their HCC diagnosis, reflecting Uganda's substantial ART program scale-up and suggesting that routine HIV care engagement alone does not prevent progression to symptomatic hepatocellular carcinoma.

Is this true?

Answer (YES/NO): YES